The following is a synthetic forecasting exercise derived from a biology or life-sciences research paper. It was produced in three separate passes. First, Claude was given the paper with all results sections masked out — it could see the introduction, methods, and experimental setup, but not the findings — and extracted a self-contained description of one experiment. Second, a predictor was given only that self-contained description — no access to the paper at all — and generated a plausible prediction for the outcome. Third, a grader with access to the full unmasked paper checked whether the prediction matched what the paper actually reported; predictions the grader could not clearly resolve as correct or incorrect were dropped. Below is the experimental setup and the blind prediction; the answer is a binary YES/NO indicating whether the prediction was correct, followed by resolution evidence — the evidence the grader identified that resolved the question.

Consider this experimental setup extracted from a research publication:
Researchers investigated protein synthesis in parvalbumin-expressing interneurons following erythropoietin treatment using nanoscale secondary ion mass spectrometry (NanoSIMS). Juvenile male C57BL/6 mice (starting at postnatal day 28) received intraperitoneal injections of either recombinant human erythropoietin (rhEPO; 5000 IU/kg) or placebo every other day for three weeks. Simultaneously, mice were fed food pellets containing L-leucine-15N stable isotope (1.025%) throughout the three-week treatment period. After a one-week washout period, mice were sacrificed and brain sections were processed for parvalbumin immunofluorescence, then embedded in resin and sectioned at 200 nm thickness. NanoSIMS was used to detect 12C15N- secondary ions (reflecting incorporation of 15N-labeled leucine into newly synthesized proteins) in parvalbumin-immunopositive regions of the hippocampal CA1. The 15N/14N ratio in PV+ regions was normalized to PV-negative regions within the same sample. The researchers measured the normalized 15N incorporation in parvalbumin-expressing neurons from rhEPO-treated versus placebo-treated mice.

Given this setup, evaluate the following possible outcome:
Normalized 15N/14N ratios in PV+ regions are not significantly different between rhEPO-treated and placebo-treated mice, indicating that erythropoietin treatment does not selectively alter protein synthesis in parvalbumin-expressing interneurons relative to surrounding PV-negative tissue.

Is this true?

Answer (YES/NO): NO